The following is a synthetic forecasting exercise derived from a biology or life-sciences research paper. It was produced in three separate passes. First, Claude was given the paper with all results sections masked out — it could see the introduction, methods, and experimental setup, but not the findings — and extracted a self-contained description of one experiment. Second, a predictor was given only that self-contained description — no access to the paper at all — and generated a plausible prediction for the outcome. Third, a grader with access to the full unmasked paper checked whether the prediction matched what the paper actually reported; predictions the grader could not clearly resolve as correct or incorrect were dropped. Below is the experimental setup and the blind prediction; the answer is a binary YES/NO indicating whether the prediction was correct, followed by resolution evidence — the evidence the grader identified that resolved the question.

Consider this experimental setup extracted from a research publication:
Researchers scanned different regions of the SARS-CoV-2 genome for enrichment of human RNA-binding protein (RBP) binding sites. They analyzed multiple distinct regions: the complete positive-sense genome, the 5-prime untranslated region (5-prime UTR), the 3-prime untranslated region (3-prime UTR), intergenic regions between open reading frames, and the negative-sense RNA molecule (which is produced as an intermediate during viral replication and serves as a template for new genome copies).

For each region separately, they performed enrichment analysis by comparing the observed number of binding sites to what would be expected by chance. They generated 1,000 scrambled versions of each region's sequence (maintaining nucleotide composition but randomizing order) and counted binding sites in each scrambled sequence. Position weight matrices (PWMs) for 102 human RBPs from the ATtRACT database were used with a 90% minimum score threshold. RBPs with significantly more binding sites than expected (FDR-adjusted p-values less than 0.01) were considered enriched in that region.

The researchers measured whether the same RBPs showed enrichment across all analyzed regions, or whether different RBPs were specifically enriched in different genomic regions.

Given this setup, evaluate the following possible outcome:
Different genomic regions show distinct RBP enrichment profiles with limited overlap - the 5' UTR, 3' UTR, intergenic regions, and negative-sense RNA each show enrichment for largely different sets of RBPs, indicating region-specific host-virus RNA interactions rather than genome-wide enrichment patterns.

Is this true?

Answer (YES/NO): YES